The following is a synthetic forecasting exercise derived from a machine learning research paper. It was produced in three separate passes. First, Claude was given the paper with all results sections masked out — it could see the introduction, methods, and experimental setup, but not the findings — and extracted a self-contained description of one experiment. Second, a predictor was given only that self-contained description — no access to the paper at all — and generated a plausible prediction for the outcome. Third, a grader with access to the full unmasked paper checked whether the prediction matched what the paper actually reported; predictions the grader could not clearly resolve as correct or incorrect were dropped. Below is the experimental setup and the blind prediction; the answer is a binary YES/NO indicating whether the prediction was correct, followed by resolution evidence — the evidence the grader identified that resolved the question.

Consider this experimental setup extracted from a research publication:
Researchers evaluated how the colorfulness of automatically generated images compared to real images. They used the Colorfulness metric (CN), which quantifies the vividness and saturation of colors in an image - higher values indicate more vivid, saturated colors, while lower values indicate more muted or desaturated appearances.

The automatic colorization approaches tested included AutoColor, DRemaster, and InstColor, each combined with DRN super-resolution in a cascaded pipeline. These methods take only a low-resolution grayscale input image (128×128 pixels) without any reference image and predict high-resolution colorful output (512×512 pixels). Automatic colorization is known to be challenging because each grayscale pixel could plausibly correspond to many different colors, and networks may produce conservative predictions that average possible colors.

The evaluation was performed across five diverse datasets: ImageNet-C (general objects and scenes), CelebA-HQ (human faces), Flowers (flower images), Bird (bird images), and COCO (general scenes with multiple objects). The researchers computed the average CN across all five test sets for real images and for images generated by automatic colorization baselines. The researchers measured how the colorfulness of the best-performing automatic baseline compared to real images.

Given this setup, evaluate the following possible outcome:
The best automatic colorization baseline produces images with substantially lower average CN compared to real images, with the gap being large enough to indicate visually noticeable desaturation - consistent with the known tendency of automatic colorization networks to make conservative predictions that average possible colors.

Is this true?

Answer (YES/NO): YES